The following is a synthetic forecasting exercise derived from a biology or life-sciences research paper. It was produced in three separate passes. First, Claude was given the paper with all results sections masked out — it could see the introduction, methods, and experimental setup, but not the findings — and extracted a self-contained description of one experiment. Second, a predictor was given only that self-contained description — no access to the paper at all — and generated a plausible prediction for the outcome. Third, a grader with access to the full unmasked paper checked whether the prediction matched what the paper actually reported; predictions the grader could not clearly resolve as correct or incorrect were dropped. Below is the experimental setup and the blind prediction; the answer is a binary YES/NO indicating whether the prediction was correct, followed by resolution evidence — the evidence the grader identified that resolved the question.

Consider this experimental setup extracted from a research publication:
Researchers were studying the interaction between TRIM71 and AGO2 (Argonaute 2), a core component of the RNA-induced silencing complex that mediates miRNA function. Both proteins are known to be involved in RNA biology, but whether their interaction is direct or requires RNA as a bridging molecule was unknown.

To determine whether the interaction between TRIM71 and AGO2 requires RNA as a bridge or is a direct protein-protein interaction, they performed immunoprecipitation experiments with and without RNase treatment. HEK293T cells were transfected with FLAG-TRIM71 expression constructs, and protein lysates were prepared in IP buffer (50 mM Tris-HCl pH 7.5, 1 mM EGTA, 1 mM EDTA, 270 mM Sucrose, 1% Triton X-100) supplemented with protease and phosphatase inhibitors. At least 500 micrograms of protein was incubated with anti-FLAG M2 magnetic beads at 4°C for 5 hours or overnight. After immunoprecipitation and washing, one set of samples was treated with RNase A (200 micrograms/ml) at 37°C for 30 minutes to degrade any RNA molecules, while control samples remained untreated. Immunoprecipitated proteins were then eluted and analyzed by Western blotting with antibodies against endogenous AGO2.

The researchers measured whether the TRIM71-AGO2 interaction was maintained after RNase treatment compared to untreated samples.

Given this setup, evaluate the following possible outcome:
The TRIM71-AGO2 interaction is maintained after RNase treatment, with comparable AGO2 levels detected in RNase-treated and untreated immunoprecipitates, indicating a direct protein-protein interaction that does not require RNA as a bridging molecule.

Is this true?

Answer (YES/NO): NO